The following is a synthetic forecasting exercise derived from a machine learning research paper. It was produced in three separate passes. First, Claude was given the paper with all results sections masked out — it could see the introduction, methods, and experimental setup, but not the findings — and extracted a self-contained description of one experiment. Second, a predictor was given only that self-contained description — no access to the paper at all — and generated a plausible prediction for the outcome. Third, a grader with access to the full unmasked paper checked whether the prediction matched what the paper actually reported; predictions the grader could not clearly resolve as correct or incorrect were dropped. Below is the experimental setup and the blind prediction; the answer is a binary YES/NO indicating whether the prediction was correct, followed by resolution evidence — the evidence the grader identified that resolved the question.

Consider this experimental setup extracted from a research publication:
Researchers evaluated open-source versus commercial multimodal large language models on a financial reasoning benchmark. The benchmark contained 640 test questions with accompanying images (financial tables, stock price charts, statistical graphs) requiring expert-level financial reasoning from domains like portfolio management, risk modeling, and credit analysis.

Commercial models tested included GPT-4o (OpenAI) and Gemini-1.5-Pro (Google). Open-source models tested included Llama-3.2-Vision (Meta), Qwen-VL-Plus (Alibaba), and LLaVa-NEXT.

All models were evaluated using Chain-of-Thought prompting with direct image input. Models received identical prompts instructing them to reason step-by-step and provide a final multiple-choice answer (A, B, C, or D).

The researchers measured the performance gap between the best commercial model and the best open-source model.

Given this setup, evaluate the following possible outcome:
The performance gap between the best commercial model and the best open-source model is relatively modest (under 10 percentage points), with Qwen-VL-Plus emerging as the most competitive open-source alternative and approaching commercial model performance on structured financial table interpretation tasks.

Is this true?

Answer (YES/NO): NO